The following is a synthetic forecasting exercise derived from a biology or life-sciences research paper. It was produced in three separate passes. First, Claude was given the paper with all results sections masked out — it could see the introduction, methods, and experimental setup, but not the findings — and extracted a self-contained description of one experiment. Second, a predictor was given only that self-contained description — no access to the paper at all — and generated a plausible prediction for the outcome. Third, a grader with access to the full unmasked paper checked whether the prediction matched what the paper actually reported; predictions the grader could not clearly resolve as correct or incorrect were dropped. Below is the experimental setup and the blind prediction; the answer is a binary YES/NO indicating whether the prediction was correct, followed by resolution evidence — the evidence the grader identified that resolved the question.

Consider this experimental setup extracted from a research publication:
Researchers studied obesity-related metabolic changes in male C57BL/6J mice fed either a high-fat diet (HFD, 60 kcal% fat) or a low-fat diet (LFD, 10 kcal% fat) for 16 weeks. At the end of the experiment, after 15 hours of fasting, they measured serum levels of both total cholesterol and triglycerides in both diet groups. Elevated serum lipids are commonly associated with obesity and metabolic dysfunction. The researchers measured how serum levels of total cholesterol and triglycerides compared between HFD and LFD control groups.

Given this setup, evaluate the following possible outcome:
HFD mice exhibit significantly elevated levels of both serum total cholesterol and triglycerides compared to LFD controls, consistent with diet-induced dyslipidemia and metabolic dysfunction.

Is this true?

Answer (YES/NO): NO